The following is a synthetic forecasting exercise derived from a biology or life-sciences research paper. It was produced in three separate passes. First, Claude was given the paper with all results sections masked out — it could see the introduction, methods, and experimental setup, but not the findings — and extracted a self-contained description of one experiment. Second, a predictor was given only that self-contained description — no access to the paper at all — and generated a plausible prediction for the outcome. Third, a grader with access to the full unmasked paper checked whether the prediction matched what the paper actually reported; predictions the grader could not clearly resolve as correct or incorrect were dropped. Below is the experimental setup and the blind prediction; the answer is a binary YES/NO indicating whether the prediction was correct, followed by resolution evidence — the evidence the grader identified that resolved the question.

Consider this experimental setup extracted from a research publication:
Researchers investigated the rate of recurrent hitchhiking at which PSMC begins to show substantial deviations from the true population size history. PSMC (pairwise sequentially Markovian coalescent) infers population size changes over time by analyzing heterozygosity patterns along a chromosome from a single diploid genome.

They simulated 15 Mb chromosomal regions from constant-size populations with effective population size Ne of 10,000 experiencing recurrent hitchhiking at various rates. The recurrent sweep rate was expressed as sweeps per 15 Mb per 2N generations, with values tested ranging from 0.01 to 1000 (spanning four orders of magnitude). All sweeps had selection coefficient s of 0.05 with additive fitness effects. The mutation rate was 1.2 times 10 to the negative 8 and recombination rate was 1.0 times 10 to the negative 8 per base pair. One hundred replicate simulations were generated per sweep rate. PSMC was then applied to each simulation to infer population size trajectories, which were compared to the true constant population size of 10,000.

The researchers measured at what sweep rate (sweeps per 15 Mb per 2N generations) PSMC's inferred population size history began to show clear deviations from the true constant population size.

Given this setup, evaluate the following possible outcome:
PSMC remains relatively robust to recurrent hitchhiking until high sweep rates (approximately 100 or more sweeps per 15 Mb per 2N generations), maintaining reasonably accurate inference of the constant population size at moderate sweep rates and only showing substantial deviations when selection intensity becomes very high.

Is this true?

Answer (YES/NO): NO